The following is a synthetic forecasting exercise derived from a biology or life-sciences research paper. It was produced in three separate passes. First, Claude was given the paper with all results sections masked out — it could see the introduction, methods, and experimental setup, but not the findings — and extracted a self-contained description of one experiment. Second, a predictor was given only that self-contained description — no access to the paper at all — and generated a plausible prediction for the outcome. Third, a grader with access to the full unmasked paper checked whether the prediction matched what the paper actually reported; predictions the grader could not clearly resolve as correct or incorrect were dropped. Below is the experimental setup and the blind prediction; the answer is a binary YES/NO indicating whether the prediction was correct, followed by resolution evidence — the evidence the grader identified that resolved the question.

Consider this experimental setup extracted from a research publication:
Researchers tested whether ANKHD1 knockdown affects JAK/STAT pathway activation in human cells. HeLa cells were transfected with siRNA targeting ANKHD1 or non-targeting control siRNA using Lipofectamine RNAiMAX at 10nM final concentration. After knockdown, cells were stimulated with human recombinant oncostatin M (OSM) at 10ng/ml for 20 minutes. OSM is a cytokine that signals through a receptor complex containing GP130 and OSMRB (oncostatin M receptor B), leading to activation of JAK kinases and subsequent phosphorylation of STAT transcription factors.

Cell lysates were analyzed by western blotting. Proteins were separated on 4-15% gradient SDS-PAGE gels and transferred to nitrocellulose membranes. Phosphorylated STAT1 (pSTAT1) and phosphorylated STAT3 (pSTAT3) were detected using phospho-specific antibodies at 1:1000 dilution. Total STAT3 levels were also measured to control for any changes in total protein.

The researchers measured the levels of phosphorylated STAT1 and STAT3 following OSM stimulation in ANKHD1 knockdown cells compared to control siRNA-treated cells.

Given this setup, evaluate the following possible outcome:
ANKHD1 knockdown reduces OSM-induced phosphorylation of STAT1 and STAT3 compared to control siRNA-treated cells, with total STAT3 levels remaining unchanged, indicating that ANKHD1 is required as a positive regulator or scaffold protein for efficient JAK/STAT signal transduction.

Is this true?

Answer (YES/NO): YES